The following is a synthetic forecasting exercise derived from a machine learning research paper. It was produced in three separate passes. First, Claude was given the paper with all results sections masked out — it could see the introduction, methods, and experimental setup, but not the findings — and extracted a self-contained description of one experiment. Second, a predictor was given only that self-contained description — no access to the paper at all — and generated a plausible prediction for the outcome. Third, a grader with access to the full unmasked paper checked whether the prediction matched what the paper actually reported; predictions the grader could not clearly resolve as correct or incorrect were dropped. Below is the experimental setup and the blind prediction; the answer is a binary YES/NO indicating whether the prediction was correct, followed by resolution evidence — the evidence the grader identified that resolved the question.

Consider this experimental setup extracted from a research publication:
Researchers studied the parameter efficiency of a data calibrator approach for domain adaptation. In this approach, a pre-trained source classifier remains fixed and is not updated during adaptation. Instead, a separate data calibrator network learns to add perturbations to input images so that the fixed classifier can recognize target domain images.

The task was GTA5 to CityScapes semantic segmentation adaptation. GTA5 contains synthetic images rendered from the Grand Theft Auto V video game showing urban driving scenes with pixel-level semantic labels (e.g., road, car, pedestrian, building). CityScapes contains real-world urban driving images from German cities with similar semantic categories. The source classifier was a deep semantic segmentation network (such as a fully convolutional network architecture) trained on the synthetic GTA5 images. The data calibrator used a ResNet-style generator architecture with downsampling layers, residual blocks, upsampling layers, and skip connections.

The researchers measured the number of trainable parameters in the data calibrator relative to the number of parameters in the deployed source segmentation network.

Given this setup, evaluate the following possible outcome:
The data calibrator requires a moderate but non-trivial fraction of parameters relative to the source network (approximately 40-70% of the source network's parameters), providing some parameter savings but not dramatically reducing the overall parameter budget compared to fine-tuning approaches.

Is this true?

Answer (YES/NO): NO